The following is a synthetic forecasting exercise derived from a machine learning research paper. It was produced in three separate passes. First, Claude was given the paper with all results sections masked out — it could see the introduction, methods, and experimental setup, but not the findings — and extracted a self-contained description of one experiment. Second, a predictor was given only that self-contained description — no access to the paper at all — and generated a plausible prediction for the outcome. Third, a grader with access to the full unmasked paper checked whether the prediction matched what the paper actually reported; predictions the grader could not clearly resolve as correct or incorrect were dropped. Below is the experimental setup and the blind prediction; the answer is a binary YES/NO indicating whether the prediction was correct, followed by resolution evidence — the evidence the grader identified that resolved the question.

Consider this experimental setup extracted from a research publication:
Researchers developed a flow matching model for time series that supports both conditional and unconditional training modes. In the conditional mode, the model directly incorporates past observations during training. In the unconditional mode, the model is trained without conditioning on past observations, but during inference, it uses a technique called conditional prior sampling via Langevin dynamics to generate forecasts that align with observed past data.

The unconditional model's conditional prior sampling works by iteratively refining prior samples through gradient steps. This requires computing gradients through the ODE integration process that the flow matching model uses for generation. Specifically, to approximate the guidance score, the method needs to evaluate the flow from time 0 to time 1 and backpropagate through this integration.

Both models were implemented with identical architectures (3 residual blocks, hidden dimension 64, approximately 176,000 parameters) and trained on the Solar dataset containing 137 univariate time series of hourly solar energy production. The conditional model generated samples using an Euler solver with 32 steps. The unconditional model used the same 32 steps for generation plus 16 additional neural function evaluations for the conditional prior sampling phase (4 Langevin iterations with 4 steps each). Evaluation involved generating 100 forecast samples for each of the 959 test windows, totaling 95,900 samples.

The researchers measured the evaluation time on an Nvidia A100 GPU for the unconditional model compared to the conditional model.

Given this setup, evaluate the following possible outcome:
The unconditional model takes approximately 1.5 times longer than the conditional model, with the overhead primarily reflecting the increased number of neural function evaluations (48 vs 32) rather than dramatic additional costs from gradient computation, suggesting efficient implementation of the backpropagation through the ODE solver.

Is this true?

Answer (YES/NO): NO